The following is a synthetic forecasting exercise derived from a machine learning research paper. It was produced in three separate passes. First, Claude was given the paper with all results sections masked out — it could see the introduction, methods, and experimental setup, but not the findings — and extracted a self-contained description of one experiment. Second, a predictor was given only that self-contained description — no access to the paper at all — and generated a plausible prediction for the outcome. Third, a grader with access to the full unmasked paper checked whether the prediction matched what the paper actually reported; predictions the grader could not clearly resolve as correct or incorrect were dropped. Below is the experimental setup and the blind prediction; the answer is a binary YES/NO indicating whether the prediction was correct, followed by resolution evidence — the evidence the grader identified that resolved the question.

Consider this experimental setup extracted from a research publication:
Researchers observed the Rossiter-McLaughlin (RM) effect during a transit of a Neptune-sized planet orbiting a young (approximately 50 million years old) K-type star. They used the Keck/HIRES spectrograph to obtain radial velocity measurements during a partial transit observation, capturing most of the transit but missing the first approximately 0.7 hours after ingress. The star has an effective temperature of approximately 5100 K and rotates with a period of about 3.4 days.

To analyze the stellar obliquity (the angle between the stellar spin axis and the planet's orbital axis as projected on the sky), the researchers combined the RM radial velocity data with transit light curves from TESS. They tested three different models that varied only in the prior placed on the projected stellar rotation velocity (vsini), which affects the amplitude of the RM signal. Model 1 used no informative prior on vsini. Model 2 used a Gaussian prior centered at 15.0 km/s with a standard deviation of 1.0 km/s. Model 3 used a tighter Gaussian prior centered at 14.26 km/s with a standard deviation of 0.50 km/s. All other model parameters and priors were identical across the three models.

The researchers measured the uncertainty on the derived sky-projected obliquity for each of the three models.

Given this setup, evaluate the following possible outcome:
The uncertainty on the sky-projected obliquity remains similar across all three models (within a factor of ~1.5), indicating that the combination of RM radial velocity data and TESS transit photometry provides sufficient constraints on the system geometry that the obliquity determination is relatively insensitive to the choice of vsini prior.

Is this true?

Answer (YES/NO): NO